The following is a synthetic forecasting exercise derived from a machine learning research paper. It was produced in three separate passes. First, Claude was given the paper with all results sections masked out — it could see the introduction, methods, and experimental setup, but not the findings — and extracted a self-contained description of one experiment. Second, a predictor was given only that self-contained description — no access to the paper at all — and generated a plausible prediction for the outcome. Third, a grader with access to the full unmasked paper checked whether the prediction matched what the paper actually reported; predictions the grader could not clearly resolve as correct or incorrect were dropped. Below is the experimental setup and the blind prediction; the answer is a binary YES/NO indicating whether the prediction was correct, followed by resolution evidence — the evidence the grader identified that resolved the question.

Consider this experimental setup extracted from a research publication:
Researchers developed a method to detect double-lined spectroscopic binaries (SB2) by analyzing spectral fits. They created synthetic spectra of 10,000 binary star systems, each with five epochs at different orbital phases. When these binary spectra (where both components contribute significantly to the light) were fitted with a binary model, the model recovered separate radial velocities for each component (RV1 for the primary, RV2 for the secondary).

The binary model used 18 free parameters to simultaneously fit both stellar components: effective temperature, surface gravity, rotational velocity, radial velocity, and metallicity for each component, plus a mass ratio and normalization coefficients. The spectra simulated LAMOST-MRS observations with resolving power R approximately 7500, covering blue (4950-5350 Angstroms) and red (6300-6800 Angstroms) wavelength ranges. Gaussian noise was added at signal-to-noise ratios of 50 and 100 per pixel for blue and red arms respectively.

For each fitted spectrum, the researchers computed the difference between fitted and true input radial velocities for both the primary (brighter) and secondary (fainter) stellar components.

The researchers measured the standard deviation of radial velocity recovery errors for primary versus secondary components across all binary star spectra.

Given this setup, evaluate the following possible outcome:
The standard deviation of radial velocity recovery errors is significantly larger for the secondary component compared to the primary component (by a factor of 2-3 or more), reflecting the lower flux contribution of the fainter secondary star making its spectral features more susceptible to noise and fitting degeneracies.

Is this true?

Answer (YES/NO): YES